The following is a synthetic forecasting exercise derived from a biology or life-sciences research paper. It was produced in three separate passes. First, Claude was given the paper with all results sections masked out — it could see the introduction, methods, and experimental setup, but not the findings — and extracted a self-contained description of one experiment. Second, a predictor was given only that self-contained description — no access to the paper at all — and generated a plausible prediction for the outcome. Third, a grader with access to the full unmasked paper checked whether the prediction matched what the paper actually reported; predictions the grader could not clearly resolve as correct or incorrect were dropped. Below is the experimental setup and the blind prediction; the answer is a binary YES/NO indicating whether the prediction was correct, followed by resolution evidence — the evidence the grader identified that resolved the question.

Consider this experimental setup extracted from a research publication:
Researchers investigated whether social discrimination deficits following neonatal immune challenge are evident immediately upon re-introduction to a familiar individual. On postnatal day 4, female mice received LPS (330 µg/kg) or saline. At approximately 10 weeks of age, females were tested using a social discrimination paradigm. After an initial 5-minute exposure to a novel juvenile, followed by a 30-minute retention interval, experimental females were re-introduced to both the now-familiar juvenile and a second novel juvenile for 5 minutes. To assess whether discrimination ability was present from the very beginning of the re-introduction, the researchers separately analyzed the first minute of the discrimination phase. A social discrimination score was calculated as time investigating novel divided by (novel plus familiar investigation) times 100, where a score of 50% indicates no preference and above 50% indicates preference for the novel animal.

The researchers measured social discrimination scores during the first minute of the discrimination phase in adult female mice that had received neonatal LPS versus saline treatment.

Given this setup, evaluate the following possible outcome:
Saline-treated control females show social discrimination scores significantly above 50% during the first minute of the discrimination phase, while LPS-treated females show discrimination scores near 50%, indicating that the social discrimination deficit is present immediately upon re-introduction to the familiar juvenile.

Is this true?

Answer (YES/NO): YES